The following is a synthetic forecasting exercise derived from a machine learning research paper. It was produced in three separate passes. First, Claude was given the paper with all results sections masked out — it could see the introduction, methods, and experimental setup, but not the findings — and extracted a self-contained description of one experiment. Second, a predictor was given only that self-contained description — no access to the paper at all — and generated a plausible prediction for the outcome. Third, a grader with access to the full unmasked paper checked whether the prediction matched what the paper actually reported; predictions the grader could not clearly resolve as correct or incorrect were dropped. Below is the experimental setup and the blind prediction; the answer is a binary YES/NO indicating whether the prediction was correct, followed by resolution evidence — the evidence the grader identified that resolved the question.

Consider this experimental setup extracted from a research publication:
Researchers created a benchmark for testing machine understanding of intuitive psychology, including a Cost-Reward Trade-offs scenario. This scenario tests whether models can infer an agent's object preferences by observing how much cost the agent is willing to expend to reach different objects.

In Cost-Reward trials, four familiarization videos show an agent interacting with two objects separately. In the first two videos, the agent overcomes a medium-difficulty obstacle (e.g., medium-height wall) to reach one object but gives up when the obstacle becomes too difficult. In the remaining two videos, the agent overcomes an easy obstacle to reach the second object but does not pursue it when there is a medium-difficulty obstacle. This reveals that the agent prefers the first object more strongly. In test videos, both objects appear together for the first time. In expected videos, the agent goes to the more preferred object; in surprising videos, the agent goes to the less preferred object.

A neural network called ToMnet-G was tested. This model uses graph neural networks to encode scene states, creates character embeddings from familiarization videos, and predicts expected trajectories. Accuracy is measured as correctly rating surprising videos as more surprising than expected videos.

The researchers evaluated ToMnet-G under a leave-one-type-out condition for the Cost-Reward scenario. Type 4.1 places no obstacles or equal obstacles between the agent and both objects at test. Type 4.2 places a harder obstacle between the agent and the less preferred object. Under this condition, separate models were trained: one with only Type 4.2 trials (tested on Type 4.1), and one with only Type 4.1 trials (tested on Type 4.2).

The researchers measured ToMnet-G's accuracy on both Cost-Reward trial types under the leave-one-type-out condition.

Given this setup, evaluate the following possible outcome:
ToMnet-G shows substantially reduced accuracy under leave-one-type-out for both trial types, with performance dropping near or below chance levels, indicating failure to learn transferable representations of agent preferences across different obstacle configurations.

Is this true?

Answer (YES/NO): YES